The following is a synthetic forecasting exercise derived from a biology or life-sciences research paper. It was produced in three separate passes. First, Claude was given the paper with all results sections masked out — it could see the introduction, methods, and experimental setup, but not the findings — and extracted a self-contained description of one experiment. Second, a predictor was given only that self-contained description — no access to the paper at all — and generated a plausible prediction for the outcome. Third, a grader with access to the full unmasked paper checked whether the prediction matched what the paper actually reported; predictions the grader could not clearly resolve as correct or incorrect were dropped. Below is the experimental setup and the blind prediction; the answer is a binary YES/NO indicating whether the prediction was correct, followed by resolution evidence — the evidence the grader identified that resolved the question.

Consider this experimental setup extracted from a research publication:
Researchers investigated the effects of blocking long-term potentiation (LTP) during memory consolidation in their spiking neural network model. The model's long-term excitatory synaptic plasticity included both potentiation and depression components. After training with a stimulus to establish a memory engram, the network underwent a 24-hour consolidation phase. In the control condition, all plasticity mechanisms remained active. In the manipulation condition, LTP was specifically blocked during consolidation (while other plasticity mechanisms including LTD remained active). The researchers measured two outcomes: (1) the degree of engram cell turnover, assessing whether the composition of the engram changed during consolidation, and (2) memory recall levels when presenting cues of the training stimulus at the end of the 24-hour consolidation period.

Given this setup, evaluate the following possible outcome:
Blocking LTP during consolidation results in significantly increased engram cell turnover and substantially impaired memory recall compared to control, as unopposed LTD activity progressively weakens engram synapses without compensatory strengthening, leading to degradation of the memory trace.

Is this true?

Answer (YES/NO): NO